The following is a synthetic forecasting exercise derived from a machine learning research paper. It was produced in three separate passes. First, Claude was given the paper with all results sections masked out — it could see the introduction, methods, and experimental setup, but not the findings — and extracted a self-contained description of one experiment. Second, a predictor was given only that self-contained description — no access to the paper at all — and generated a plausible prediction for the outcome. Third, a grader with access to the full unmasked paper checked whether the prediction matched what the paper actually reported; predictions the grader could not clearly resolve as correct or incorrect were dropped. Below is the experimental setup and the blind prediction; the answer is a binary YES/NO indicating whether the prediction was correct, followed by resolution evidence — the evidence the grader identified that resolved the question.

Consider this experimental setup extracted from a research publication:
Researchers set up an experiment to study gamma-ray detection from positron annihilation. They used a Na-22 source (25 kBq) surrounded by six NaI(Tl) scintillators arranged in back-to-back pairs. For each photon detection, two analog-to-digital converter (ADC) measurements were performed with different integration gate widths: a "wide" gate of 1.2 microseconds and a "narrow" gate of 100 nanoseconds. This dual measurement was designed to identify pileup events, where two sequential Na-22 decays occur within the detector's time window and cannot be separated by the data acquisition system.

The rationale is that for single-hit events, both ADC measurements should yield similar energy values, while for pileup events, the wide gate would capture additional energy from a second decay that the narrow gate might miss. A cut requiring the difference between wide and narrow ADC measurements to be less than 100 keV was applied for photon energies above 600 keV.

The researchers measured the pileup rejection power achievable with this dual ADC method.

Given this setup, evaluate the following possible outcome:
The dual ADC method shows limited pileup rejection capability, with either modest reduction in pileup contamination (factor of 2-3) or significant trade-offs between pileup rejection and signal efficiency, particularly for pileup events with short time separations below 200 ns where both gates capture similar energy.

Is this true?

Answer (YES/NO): NO